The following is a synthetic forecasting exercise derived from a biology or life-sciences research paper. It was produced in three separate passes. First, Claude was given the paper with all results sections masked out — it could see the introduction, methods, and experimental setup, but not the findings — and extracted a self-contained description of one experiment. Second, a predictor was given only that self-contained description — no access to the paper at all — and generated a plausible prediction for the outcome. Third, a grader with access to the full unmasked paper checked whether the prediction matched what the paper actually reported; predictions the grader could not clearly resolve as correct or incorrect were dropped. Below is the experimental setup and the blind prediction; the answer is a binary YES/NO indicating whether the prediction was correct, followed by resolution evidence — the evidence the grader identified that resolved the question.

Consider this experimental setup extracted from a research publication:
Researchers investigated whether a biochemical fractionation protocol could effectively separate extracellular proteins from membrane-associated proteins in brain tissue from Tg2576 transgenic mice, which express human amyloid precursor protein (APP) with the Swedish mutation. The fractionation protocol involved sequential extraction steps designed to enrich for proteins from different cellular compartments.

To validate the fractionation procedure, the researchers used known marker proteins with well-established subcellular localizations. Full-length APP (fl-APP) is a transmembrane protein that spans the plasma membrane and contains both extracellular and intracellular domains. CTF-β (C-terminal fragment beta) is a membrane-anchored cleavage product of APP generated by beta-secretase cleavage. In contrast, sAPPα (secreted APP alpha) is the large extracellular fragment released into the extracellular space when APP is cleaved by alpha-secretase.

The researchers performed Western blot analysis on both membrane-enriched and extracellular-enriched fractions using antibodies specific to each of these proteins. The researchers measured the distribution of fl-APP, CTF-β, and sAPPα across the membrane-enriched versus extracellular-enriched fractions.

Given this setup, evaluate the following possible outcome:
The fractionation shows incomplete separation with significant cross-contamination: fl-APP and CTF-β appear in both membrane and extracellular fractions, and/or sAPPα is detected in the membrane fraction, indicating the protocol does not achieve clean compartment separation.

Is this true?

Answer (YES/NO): NO